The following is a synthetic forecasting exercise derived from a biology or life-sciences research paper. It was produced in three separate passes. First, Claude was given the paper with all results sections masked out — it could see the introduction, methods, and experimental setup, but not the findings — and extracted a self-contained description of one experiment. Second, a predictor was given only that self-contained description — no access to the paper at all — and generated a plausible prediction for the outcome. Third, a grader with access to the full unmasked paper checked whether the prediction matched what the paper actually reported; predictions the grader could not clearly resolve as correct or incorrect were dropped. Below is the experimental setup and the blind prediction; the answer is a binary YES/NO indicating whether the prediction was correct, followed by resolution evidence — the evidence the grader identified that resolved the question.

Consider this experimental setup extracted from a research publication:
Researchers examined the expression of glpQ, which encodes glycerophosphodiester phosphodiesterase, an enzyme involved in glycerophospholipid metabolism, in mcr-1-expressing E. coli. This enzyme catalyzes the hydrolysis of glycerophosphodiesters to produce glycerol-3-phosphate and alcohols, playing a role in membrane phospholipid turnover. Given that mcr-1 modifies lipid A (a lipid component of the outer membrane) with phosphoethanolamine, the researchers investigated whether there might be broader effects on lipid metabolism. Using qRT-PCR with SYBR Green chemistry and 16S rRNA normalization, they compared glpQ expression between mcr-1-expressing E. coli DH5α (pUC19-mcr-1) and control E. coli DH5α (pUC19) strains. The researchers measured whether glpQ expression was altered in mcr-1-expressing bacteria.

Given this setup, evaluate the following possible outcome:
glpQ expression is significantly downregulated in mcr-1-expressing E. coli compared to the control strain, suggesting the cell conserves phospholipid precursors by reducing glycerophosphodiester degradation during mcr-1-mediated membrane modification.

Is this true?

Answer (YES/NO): NO